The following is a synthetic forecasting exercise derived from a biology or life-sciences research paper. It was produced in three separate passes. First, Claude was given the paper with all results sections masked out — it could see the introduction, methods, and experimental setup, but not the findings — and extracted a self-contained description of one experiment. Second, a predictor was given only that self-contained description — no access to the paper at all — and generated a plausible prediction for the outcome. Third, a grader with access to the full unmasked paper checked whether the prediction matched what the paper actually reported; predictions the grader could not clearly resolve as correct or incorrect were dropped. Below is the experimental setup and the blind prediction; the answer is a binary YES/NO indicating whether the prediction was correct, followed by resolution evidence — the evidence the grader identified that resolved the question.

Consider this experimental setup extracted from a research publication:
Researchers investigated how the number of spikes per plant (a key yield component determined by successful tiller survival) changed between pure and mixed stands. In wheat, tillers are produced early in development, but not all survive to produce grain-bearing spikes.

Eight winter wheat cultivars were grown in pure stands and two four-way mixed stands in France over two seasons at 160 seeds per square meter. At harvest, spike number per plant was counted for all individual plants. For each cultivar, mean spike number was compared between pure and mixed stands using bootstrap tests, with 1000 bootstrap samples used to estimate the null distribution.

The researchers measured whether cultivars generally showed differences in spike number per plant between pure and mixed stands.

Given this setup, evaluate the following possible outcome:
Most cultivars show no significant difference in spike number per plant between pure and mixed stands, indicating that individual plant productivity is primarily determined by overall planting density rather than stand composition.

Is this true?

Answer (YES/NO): NO